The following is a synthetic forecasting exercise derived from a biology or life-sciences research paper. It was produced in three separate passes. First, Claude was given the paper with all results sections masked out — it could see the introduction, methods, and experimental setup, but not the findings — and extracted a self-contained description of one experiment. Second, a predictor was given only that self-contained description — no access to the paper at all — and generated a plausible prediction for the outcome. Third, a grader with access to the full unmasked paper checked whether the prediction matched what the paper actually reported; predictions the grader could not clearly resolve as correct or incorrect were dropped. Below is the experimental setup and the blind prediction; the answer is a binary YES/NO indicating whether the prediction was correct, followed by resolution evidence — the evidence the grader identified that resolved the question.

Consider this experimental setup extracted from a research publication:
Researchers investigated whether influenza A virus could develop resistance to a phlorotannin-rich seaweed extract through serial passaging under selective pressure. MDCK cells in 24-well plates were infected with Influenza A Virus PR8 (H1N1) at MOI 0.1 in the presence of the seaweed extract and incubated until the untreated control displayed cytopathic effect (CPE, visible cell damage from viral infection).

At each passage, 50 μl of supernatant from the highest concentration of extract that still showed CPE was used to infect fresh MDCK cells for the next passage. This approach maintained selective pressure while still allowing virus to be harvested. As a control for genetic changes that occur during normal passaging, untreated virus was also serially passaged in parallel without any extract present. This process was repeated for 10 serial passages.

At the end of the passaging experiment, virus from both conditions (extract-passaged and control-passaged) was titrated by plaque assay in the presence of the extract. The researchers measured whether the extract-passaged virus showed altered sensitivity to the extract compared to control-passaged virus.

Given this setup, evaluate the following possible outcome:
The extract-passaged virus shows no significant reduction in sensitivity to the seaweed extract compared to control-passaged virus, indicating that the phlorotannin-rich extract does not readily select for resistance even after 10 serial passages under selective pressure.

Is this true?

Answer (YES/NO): YES